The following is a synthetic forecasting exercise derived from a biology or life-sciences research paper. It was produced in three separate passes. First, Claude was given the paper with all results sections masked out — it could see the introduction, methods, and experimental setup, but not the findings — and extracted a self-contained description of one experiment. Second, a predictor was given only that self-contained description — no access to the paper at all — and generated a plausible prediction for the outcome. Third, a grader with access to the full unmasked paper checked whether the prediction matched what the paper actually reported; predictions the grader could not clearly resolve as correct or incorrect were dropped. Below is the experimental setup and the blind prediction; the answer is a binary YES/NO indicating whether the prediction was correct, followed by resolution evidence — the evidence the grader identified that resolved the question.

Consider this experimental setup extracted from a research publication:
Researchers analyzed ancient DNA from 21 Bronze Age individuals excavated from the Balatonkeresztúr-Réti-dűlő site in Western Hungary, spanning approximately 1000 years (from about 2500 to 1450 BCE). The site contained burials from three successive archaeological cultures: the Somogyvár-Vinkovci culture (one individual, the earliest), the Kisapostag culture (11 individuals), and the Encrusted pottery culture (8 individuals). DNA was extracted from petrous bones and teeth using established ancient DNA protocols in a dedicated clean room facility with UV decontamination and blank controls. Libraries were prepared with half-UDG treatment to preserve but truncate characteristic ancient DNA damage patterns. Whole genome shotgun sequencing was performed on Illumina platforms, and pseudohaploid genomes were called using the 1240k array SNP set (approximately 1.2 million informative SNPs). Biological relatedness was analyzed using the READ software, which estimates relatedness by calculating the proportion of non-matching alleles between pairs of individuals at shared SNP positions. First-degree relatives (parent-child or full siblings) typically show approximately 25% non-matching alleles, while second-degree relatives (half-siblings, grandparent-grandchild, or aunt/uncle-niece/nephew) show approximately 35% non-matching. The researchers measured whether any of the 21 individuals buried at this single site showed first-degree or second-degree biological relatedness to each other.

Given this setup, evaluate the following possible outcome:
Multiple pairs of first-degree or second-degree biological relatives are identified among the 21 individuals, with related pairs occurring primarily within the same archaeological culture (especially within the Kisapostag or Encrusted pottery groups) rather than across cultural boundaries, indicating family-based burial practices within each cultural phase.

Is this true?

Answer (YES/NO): YES